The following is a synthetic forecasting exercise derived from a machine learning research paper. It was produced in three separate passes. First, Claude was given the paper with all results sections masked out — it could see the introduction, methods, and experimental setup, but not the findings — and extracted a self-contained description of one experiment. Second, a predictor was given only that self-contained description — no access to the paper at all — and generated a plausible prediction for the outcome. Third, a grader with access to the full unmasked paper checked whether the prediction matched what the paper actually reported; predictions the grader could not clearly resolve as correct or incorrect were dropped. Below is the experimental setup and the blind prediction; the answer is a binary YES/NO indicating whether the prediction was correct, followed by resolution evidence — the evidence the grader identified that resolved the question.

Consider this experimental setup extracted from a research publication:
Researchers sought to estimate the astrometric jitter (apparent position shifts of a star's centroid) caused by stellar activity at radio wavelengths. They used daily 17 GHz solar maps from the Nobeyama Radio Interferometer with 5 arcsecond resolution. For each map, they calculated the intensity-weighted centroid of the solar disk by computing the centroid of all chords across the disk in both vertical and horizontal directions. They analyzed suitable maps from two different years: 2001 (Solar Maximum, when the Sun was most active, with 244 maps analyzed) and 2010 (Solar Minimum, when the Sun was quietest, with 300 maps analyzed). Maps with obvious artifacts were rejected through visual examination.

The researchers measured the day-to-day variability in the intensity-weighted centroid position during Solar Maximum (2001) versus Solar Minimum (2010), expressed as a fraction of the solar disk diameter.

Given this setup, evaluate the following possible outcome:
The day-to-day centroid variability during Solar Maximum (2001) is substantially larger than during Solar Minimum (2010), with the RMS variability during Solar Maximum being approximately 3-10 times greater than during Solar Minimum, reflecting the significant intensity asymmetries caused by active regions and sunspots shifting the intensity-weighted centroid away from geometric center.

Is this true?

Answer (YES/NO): NO